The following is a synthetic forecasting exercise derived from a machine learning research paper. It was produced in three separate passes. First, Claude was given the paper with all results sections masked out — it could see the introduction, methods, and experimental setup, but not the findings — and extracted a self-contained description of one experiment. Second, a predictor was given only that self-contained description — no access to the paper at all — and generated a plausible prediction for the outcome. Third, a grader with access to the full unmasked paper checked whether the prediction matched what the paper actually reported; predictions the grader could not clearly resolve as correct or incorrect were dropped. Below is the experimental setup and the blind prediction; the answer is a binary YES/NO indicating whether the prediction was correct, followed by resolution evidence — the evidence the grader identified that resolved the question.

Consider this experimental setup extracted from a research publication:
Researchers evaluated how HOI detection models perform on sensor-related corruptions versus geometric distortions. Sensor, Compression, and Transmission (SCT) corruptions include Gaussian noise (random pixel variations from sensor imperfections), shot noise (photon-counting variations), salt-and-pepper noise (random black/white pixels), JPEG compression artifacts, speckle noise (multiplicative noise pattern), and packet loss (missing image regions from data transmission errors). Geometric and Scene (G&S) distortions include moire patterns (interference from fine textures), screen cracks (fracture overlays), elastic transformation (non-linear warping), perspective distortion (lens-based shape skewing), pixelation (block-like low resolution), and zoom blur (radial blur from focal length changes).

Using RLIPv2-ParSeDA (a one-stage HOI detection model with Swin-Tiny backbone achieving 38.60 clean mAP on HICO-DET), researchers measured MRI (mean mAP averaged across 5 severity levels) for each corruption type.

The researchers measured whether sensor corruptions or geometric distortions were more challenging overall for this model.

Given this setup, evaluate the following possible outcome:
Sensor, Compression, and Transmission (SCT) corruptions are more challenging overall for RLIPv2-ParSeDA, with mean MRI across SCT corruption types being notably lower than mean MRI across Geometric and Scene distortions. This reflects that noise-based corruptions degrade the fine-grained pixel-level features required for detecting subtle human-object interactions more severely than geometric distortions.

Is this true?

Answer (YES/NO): NO